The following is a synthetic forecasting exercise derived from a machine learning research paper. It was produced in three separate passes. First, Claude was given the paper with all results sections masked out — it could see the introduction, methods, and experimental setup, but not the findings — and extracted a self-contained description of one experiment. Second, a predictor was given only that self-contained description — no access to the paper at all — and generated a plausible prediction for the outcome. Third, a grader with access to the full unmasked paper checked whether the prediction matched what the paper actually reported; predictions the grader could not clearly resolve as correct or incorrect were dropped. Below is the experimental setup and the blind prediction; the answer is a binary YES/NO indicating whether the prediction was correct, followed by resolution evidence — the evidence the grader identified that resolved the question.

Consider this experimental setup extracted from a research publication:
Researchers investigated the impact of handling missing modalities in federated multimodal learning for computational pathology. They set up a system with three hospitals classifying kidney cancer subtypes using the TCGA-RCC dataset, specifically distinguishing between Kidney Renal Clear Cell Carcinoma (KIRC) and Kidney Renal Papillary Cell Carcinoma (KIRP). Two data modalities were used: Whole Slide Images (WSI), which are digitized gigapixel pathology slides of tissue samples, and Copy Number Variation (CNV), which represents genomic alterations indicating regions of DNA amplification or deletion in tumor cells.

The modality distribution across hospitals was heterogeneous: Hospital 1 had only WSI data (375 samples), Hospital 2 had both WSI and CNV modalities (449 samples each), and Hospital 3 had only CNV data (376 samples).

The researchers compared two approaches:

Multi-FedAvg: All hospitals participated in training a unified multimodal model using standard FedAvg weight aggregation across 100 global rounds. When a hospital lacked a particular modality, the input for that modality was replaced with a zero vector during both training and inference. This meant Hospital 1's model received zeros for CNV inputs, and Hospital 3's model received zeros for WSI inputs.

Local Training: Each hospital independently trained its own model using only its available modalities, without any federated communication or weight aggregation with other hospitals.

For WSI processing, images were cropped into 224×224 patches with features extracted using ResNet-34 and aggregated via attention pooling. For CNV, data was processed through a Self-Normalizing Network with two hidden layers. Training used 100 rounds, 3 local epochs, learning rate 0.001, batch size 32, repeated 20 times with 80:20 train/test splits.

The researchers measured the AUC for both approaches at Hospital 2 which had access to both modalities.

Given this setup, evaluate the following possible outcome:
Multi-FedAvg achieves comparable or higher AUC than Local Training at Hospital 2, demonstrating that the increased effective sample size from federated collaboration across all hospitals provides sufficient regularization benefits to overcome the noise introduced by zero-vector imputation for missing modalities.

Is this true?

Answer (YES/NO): NO